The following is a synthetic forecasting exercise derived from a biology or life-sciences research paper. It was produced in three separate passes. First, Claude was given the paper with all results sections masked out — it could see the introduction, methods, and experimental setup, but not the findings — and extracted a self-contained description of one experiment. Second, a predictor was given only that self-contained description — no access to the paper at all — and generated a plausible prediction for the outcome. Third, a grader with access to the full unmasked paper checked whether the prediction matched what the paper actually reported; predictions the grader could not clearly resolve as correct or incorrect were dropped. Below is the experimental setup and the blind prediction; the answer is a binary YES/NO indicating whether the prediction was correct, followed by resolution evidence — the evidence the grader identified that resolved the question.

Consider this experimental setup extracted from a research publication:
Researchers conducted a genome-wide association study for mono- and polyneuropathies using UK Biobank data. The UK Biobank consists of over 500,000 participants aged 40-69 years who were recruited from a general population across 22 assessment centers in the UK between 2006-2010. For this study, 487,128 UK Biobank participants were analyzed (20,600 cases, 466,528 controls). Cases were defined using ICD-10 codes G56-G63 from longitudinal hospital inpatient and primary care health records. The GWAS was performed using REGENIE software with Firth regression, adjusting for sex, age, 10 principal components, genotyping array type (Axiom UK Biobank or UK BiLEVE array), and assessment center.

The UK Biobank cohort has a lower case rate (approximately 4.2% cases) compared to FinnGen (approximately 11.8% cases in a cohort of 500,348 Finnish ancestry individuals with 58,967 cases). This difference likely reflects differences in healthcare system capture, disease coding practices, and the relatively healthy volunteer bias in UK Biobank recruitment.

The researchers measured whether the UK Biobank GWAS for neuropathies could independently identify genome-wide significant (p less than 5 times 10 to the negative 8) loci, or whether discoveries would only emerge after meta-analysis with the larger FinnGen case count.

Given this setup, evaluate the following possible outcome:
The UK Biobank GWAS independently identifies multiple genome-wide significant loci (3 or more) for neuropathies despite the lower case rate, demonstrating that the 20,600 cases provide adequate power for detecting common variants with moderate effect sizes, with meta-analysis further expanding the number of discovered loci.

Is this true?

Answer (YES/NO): YES